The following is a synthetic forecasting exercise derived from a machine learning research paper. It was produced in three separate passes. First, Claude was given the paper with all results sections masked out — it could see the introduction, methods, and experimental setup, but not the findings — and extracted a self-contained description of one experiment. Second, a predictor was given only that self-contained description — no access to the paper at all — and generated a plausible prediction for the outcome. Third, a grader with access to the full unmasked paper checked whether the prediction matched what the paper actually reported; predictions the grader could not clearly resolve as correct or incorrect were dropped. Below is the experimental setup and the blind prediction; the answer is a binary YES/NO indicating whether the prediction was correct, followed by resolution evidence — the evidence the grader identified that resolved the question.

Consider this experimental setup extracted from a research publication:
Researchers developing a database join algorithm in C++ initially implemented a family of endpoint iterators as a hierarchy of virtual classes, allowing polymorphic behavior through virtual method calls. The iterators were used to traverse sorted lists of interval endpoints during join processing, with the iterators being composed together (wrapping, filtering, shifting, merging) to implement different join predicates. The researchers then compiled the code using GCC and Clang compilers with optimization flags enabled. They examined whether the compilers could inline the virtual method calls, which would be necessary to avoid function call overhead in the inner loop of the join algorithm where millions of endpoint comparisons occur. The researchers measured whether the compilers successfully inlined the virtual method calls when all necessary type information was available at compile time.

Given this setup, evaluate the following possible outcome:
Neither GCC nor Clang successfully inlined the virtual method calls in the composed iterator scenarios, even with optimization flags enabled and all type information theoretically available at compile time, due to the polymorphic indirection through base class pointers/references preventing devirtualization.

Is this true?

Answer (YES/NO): YES